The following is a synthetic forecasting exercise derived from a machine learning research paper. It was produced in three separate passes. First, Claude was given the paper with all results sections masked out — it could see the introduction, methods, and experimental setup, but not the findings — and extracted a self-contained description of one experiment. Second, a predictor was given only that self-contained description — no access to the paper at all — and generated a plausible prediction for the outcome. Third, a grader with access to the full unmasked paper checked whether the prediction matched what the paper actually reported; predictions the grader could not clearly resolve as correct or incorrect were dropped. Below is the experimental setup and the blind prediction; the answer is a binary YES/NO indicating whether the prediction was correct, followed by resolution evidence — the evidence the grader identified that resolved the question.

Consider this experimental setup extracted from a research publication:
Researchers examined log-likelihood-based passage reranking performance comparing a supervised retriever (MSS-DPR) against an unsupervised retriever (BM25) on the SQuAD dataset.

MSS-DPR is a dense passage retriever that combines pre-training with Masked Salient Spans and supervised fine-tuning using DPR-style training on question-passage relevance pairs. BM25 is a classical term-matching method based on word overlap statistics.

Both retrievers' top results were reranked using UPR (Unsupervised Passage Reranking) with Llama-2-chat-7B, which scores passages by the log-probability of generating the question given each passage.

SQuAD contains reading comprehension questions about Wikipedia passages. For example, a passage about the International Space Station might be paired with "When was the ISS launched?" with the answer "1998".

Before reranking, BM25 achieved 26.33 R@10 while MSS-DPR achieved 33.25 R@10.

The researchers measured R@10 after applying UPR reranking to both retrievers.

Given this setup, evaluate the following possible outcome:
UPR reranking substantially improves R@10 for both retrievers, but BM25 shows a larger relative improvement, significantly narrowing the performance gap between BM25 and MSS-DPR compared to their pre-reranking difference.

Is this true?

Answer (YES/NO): YES